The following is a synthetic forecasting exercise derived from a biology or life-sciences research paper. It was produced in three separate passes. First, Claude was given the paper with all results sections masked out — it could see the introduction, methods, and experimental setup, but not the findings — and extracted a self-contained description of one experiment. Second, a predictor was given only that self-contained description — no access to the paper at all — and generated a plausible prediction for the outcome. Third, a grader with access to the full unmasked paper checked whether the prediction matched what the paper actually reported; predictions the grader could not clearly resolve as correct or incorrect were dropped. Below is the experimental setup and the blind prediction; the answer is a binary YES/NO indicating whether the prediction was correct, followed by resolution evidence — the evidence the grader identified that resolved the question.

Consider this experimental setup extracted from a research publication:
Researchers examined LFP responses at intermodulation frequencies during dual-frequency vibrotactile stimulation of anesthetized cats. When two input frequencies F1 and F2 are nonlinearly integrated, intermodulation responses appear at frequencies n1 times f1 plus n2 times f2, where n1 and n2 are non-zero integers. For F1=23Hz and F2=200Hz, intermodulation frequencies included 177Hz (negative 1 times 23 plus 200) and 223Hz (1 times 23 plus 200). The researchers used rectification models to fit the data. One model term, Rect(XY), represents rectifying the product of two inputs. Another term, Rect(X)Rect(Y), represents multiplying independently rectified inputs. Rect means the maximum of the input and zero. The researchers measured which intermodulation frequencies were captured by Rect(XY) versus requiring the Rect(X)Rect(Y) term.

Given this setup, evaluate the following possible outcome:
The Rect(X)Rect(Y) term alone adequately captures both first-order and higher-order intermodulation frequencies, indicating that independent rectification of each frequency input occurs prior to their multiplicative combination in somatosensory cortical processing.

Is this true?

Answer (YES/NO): NO